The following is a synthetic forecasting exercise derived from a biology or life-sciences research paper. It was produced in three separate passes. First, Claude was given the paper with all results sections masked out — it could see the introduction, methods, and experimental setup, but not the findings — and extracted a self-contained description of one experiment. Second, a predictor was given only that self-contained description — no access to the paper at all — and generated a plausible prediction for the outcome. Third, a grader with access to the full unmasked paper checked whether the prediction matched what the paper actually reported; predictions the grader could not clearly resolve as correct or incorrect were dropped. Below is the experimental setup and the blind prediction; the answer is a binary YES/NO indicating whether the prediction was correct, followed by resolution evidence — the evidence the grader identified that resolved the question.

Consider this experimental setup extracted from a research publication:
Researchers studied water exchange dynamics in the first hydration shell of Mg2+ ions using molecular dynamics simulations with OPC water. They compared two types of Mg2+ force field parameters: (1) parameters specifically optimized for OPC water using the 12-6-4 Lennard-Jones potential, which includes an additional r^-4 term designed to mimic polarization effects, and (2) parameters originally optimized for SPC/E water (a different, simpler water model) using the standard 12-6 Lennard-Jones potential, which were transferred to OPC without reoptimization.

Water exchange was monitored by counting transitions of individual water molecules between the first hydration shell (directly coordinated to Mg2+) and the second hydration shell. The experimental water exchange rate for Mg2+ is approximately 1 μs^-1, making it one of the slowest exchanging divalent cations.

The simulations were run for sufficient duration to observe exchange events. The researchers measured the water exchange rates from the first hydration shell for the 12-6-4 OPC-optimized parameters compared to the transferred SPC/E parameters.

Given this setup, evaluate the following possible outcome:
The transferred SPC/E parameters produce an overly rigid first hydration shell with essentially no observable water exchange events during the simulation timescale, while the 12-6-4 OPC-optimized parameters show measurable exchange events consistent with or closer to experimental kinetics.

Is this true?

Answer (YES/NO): NO